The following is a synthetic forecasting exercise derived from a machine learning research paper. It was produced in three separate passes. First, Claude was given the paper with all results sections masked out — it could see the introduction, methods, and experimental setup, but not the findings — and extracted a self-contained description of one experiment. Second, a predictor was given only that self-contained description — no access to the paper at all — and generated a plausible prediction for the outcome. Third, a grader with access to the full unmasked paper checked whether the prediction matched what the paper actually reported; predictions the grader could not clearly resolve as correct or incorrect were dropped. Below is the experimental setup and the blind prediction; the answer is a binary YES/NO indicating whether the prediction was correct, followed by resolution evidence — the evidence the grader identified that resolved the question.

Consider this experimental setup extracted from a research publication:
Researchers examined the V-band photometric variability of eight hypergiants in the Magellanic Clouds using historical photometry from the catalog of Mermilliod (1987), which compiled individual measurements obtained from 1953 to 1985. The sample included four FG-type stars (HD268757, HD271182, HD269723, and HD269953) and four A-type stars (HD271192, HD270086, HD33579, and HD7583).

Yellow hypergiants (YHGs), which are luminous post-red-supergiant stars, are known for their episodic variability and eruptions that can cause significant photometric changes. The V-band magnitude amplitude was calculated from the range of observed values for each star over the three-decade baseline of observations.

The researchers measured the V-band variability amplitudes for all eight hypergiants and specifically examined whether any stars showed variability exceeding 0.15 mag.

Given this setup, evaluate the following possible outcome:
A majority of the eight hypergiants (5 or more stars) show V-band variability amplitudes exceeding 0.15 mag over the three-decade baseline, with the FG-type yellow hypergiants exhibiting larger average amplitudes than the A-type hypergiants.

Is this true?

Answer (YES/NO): NO